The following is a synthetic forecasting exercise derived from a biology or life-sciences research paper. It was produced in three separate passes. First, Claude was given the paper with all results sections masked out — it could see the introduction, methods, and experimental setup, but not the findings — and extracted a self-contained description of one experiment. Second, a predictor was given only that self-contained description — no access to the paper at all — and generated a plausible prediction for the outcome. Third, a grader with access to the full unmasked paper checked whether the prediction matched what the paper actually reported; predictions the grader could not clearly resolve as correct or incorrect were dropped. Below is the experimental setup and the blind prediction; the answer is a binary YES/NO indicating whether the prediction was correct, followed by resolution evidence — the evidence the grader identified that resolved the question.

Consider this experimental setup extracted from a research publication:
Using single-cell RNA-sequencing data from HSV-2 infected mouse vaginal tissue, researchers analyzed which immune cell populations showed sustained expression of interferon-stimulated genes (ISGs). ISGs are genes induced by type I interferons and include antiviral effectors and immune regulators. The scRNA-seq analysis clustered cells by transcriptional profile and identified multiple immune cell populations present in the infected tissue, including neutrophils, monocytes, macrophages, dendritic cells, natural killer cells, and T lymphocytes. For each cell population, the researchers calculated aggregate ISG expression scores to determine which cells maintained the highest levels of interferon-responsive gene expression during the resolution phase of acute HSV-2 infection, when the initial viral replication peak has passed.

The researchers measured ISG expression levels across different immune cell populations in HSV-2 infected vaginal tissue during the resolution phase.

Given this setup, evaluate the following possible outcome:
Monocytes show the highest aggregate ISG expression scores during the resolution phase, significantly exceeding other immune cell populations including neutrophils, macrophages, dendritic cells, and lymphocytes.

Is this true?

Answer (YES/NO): NO